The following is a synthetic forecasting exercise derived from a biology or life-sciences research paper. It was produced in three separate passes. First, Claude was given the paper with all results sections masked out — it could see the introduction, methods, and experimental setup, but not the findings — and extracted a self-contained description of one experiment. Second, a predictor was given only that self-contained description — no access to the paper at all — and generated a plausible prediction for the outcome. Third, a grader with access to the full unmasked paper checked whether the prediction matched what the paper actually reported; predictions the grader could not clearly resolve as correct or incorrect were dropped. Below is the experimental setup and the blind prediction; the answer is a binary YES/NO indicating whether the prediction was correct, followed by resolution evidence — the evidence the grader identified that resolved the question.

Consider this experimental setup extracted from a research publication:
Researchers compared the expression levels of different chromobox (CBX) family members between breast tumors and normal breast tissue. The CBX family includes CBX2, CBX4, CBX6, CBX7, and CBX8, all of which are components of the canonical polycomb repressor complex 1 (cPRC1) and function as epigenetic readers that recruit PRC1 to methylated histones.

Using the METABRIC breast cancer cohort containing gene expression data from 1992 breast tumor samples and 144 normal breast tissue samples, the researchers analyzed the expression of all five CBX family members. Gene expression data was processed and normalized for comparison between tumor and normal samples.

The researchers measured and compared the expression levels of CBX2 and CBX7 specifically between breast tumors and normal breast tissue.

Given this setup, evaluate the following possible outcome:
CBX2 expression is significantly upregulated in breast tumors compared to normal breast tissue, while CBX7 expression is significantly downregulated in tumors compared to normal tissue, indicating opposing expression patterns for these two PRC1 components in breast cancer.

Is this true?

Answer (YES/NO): YES